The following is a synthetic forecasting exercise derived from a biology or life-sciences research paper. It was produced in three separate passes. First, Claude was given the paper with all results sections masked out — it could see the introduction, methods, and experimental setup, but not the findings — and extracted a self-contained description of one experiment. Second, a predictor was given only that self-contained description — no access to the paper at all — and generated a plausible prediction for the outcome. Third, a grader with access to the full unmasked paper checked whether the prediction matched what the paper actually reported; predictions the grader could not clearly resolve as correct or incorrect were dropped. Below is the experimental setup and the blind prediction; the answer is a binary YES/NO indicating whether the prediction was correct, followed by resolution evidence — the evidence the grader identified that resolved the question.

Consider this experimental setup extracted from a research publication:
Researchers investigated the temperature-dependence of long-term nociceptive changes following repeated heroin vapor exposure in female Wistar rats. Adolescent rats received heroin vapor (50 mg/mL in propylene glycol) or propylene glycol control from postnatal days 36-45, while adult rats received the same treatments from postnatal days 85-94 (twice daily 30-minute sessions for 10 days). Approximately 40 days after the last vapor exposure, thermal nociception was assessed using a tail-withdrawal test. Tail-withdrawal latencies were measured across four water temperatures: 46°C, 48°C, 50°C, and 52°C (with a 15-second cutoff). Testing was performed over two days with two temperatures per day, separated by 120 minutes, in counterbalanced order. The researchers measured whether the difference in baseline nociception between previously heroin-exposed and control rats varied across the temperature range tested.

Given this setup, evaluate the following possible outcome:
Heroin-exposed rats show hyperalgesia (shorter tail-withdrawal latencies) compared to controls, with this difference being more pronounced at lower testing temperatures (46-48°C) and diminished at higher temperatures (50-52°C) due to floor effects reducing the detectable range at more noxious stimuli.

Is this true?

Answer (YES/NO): NO